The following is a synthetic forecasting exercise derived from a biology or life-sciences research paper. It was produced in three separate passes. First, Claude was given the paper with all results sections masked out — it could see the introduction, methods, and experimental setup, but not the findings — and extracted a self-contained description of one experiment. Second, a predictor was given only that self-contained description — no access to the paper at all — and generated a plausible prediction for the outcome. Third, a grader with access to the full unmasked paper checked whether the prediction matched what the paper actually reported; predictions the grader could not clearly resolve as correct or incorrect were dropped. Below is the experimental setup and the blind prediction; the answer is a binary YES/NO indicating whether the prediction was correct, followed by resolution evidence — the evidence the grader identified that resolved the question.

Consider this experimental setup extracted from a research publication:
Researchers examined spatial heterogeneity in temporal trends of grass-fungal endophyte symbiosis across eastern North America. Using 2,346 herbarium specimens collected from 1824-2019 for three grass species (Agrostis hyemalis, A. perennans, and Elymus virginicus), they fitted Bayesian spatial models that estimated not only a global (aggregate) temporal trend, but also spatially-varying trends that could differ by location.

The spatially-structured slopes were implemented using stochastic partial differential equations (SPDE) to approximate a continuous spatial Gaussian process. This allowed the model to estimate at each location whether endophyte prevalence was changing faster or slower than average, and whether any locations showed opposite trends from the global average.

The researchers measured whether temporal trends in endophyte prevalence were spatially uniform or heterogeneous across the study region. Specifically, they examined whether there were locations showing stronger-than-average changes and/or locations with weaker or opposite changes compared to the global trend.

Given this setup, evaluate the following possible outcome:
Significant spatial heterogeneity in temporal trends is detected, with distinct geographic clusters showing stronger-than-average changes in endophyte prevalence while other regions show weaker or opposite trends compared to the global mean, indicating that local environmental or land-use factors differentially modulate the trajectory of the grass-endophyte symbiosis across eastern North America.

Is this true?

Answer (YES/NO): YES